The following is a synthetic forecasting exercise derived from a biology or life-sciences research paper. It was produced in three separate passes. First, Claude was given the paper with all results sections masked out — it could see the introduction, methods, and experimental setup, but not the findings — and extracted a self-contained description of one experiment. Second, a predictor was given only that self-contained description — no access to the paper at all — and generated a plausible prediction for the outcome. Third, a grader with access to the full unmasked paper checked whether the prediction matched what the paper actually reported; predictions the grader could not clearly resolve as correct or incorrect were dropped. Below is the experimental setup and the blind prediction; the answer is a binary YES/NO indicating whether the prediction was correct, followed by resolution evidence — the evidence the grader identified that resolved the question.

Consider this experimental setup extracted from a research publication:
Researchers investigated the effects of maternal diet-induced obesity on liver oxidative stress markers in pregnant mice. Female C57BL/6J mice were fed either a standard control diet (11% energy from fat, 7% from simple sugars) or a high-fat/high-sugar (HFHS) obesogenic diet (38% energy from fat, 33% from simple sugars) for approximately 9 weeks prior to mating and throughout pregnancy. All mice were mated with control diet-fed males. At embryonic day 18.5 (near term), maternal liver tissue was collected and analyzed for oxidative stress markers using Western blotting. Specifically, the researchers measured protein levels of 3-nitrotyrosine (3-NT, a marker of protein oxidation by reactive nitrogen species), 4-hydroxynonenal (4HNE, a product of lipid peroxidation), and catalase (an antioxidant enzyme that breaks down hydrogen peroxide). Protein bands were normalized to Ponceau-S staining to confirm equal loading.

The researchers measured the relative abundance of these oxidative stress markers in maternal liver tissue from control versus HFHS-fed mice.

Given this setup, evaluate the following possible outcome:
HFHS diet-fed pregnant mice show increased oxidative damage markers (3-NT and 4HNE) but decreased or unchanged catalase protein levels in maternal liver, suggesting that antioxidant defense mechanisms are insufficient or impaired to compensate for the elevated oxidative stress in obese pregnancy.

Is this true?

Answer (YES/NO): NO